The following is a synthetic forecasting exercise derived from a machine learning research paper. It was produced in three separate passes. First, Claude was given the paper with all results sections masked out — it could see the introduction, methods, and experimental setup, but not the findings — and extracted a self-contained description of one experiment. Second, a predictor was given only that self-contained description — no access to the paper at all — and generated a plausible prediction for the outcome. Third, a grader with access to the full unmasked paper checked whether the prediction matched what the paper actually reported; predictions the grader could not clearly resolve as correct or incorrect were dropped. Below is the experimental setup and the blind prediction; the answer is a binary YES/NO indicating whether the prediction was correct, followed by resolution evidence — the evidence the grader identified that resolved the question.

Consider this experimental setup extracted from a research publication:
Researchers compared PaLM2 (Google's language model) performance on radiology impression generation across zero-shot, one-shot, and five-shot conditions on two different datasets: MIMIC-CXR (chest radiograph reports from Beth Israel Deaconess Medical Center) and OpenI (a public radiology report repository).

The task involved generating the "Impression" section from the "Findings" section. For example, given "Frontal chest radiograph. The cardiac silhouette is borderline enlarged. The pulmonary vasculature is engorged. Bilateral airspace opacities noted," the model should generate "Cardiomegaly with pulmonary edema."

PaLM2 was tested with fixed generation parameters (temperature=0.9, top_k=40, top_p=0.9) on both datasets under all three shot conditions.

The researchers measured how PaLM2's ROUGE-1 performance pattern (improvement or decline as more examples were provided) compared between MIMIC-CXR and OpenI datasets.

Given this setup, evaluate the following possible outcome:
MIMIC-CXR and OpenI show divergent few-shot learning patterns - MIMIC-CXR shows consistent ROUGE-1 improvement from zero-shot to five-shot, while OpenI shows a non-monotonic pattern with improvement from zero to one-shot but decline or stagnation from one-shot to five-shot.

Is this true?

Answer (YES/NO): NO